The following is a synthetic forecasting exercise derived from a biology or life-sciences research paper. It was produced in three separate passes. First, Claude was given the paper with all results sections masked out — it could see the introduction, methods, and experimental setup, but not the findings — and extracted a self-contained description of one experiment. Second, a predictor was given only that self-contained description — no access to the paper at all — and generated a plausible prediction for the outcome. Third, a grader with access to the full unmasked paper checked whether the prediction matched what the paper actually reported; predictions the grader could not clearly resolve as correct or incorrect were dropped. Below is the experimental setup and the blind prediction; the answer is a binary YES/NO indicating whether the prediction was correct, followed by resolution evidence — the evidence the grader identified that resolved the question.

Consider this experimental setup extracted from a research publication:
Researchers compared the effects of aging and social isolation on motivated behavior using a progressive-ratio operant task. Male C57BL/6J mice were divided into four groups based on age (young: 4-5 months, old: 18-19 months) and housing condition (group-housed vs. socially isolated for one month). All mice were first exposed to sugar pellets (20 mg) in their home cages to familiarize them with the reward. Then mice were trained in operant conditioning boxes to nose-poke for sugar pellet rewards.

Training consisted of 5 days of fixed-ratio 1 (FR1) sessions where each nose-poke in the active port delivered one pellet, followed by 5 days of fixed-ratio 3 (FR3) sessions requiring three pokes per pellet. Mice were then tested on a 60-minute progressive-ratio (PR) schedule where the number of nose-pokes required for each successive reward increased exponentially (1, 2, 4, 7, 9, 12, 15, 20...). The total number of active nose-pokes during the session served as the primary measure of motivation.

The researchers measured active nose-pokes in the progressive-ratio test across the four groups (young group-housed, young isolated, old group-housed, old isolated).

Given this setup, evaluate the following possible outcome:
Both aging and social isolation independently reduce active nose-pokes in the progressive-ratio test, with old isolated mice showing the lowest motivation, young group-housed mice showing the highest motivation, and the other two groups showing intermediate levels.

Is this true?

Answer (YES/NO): NO